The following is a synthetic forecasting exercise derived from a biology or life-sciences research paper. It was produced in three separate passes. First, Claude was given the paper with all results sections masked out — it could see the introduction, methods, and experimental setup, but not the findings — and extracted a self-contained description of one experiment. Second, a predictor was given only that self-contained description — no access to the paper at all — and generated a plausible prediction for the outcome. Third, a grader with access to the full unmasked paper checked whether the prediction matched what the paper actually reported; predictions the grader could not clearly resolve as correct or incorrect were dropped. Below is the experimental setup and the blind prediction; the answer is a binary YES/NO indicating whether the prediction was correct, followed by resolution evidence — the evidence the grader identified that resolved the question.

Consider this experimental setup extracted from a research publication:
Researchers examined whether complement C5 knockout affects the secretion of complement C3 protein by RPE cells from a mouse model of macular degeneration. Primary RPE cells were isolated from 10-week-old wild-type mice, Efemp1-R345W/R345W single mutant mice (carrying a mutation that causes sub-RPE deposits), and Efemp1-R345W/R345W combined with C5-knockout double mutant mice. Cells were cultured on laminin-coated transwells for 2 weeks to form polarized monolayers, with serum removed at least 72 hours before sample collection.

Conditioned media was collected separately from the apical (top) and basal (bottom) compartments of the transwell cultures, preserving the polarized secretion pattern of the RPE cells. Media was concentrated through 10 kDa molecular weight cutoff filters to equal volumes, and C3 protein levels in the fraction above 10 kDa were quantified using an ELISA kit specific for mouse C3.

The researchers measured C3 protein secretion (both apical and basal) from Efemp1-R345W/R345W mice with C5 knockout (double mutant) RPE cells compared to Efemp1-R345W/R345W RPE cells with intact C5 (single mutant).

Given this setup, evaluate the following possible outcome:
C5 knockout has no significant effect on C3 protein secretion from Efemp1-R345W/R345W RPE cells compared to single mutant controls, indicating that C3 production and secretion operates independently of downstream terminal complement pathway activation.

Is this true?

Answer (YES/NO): NO